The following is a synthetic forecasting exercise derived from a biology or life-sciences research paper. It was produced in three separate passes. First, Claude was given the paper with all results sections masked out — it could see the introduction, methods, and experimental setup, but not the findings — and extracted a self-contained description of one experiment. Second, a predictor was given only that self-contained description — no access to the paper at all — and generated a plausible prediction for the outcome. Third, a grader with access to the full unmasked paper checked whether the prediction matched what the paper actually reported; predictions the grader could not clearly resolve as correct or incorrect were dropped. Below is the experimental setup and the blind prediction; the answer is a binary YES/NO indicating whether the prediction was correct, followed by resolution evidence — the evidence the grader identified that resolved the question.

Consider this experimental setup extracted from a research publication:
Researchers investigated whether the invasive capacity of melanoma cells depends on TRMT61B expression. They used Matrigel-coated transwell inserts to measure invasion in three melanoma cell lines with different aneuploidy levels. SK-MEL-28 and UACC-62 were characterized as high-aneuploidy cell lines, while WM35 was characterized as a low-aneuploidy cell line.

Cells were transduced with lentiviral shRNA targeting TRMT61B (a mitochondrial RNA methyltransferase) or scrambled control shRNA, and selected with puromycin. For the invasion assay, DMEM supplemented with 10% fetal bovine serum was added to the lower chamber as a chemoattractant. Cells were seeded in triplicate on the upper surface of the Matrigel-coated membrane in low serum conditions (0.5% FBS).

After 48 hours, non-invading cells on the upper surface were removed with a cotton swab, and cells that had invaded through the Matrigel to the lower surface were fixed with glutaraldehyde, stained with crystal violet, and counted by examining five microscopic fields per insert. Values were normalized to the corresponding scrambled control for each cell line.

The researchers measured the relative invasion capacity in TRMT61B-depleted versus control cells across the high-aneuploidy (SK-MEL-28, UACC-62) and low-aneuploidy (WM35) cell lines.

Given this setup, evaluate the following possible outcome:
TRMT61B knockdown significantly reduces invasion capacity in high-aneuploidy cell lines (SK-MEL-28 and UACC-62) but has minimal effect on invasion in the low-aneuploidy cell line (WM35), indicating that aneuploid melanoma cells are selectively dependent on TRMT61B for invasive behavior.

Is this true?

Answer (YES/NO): NO